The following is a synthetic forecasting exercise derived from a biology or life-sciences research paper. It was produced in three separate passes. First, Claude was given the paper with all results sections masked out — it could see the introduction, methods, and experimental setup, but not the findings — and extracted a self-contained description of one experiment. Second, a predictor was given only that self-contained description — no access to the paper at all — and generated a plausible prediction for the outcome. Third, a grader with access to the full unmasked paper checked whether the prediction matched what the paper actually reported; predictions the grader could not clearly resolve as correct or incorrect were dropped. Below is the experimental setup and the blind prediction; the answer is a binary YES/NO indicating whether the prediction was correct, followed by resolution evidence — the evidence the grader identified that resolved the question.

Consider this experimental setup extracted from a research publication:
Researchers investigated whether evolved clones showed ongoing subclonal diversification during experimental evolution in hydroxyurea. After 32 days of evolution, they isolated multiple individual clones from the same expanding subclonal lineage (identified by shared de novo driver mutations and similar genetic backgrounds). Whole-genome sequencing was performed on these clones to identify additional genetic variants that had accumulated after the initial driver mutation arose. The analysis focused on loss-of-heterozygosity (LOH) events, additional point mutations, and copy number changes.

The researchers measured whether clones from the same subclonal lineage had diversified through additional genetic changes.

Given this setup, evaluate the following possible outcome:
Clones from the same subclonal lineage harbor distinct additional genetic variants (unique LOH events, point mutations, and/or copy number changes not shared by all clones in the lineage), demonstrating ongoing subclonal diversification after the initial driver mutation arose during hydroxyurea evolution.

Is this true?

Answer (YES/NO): YES